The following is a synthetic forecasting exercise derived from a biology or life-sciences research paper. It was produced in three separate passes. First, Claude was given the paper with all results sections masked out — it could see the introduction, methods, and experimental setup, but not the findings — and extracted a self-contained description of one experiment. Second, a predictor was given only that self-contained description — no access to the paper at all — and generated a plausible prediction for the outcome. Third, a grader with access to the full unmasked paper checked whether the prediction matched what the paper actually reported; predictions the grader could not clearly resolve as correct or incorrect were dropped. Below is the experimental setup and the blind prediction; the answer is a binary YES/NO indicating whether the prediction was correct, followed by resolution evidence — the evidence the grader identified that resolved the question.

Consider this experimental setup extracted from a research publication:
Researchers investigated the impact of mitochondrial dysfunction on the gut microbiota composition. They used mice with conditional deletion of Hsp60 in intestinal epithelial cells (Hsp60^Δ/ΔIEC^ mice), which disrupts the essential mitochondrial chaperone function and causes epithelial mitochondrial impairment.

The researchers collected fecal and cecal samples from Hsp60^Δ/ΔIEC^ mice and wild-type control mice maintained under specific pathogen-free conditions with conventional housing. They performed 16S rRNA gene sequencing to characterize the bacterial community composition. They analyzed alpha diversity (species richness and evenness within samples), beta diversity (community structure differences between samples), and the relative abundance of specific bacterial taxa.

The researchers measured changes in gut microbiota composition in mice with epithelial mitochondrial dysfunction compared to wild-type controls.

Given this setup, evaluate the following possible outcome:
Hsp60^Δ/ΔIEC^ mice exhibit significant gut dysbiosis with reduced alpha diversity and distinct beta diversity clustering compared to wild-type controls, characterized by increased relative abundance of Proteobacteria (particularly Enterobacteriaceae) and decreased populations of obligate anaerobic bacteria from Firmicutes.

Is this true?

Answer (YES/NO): NO